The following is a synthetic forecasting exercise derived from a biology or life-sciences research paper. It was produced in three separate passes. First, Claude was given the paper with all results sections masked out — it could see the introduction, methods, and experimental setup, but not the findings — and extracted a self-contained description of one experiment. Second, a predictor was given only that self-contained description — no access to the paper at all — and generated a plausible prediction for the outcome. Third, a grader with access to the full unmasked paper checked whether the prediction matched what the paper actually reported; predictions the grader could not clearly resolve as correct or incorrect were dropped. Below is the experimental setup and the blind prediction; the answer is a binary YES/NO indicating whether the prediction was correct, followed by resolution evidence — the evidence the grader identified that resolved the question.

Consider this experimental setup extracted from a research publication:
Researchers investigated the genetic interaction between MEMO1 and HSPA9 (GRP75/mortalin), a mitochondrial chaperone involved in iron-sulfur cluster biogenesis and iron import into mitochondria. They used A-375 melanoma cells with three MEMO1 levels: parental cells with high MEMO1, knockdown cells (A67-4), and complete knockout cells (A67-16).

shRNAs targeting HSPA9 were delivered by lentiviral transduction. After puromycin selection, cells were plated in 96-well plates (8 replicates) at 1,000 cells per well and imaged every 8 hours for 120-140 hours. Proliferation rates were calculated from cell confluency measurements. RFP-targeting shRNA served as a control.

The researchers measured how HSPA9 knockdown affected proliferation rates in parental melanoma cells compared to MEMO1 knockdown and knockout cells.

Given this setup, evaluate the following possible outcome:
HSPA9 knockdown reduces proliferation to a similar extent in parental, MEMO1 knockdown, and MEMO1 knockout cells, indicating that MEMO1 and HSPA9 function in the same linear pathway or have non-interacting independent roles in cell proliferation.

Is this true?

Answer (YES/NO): YES